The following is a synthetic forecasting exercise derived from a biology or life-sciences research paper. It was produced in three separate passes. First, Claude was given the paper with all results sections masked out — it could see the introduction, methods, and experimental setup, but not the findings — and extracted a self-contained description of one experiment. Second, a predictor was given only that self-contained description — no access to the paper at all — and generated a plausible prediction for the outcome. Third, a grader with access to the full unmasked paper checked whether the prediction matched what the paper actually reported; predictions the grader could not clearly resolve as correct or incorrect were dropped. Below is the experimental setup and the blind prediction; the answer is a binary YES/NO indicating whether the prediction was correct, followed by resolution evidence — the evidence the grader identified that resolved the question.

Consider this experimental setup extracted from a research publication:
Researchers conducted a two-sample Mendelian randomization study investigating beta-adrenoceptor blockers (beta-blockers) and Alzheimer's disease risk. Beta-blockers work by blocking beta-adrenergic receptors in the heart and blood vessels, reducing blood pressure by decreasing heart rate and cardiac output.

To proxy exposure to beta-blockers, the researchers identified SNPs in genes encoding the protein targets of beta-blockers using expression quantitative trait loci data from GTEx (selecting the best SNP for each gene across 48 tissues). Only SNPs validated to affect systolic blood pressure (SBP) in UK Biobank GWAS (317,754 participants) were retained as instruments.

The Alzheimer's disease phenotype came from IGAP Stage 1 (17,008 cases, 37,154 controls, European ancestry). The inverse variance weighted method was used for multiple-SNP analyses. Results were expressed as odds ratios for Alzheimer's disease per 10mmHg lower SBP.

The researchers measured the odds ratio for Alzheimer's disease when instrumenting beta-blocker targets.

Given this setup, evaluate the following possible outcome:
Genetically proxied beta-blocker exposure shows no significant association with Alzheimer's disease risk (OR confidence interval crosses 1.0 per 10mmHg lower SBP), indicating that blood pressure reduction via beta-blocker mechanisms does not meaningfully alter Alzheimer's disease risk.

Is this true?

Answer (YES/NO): YES